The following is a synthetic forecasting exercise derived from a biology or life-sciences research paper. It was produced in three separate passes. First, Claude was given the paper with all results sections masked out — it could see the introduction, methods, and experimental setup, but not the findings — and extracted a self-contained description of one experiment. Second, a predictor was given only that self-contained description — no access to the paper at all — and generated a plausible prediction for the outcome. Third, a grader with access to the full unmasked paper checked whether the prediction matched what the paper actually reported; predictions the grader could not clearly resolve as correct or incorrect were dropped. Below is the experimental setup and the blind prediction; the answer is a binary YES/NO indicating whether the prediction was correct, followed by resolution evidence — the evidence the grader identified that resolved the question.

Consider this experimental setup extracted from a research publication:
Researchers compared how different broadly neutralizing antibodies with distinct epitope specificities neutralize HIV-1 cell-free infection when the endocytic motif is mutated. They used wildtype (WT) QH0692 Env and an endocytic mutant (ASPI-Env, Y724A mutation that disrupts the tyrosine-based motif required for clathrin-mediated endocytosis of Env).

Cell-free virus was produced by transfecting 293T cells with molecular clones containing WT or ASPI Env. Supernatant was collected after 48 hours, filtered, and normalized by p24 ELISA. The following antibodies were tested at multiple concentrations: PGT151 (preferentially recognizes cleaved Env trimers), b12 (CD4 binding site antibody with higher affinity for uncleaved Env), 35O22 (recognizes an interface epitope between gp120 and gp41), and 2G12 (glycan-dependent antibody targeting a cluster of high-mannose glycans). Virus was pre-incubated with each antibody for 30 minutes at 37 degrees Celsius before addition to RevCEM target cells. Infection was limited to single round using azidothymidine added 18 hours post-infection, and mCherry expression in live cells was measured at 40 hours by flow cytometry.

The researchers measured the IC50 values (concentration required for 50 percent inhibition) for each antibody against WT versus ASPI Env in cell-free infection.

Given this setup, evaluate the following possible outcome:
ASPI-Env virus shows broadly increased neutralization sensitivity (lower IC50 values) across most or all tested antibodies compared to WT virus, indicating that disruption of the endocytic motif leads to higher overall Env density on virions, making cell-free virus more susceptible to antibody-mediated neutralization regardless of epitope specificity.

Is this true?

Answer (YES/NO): NO